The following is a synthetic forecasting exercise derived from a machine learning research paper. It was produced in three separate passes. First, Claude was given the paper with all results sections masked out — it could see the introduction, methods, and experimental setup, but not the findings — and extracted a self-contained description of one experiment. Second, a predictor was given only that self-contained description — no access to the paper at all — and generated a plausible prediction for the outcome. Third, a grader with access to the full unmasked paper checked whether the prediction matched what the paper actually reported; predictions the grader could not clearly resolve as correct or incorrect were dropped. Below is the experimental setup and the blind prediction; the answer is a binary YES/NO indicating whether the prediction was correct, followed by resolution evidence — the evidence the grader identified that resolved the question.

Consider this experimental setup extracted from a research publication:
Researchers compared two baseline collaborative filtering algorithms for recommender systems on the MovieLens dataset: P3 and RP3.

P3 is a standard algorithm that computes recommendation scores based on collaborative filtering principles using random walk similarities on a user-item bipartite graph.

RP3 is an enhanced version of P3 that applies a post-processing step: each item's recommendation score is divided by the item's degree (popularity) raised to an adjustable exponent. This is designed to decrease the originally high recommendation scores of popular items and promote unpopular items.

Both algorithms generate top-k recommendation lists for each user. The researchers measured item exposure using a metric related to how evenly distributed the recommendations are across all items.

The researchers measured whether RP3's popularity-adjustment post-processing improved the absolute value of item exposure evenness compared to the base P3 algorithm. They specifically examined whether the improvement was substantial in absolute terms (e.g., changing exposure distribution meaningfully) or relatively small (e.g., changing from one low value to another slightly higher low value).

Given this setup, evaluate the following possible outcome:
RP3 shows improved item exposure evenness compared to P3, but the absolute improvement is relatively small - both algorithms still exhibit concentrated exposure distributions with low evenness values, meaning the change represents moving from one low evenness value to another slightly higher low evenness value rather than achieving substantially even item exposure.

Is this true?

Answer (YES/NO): YES